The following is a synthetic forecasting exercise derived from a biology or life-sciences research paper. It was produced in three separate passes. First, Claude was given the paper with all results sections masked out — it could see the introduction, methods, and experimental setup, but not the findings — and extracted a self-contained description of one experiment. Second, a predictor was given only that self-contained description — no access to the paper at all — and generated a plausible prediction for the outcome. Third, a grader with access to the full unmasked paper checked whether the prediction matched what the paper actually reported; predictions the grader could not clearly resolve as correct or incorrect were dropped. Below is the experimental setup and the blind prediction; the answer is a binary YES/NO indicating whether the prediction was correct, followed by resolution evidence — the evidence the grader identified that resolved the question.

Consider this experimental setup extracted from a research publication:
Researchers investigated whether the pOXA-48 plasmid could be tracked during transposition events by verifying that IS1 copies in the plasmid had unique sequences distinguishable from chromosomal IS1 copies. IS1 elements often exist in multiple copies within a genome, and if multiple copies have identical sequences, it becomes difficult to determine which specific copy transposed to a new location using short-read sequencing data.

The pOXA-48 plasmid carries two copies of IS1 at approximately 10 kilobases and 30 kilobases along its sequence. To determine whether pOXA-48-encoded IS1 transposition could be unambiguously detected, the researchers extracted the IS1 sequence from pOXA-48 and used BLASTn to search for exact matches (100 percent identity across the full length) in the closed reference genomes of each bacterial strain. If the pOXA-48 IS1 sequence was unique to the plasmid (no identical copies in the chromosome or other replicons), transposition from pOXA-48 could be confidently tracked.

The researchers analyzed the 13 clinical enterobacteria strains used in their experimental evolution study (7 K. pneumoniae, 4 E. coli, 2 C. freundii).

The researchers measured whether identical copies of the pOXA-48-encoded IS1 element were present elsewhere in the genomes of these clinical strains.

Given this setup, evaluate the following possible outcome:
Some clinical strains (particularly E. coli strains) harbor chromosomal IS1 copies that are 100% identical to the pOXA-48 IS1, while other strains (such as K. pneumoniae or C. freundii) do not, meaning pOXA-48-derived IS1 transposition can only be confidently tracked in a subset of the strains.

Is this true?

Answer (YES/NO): YES